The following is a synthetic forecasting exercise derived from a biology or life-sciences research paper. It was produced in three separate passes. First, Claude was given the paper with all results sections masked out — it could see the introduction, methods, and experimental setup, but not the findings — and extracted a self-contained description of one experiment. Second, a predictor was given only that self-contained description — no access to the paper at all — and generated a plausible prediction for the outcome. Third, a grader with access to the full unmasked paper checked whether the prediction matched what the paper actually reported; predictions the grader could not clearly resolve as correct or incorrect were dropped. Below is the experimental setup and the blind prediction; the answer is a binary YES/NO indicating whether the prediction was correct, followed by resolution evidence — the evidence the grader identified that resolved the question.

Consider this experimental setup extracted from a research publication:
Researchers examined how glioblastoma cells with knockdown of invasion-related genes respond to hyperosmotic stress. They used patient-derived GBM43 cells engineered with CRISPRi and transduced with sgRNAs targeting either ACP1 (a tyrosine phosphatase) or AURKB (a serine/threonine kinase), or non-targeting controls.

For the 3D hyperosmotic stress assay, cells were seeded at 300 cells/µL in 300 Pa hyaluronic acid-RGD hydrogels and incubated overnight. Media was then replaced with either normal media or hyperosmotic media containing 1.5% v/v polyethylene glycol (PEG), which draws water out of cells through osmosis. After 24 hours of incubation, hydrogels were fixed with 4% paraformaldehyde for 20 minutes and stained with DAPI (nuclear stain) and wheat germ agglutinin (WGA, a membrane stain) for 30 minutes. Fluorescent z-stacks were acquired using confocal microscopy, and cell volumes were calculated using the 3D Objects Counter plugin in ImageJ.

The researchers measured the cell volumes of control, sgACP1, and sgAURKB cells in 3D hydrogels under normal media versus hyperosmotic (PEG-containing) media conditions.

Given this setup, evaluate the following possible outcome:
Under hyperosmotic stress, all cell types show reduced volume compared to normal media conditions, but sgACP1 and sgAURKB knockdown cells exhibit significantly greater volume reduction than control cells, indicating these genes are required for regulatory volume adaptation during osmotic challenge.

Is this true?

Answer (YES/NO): NO